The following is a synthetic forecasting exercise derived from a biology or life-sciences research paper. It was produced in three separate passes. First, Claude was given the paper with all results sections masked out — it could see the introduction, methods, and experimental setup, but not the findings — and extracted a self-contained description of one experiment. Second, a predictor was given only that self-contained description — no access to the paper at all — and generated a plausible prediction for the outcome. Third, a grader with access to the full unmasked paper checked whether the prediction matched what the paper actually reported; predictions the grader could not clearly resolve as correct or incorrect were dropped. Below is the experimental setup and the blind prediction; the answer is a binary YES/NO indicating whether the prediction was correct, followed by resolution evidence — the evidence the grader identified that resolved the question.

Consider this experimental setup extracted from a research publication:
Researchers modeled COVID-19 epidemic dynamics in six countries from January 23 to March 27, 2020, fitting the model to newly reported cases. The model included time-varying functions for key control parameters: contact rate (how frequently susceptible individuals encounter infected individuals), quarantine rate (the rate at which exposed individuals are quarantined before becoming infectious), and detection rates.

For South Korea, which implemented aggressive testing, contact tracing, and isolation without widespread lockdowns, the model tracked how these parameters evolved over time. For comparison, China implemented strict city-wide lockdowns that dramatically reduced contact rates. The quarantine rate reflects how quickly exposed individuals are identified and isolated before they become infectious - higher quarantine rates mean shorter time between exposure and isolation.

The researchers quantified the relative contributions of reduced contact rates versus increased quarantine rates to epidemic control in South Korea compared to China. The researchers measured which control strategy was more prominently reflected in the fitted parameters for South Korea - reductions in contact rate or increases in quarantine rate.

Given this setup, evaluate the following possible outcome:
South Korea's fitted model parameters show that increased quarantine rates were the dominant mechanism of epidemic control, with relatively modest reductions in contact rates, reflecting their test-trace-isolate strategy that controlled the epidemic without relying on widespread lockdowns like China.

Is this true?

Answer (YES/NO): YES